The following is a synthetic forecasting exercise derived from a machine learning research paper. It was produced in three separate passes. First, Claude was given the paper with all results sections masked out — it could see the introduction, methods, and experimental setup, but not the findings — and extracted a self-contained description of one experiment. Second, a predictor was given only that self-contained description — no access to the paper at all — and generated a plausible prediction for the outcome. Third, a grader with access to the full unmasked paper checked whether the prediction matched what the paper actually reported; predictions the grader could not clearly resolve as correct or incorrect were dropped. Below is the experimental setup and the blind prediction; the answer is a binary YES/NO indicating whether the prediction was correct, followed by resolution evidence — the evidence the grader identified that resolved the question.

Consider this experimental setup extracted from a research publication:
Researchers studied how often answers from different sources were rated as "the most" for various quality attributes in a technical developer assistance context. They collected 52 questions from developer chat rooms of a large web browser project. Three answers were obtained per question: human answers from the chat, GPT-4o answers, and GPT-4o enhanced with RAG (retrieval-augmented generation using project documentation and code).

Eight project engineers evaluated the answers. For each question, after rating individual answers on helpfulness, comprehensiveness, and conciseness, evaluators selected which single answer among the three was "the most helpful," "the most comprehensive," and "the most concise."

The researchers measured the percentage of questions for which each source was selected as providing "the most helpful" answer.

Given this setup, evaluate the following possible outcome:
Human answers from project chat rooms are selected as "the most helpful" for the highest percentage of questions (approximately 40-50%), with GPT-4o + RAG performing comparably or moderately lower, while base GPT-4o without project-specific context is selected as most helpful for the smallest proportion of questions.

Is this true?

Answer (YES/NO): NO